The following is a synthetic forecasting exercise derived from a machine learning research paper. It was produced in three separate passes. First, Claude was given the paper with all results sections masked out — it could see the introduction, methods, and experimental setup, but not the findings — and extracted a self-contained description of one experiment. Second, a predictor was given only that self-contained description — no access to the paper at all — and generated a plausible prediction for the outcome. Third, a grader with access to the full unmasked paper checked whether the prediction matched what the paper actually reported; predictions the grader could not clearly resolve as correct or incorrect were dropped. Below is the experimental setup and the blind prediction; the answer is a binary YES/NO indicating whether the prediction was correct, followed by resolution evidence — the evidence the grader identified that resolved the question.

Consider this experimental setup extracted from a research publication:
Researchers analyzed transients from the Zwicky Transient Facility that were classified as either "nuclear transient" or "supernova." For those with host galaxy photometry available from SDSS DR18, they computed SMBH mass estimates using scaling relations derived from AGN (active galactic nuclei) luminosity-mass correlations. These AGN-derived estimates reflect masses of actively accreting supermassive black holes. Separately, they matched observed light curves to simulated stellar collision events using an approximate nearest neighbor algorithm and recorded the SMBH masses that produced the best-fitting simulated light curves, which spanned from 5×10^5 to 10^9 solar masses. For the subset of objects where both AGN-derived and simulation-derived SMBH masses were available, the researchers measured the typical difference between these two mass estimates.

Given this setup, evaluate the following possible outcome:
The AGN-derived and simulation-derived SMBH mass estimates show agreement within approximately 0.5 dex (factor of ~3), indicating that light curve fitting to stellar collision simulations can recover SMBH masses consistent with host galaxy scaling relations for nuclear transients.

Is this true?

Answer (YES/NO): NO